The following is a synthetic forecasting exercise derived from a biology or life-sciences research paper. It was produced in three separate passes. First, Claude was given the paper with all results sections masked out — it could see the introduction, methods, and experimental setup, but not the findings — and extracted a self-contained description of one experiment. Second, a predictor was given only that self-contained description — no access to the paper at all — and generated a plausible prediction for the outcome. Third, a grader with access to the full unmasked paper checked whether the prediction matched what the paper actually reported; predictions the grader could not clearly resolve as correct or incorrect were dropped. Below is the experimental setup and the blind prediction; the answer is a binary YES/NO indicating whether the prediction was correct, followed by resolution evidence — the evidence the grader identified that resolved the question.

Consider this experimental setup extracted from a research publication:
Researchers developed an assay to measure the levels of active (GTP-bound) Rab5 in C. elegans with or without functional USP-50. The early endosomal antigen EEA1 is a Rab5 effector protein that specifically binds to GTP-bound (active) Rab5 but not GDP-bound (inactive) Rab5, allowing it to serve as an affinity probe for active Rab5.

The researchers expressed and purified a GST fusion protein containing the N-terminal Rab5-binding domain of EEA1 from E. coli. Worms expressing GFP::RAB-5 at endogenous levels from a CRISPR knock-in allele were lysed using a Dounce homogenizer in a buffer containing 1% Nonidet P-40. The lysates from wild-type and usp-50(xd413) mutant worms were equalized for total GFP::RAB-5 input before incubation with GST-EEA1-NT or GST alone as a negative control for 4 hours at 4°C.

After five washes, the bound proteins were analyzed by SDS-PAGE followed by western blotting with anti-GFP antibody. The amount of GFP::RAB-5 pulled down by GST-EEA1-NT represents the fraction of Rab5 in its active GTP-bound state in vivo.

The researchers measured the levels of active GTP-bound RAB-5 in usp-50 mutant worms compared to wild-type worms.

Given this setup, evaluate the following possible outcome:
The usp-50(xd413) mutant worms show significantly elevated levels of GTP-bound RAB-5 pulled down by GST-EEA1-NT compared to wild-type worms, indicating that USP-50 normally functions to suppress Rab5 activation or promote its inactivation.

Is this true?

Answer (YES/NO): YES